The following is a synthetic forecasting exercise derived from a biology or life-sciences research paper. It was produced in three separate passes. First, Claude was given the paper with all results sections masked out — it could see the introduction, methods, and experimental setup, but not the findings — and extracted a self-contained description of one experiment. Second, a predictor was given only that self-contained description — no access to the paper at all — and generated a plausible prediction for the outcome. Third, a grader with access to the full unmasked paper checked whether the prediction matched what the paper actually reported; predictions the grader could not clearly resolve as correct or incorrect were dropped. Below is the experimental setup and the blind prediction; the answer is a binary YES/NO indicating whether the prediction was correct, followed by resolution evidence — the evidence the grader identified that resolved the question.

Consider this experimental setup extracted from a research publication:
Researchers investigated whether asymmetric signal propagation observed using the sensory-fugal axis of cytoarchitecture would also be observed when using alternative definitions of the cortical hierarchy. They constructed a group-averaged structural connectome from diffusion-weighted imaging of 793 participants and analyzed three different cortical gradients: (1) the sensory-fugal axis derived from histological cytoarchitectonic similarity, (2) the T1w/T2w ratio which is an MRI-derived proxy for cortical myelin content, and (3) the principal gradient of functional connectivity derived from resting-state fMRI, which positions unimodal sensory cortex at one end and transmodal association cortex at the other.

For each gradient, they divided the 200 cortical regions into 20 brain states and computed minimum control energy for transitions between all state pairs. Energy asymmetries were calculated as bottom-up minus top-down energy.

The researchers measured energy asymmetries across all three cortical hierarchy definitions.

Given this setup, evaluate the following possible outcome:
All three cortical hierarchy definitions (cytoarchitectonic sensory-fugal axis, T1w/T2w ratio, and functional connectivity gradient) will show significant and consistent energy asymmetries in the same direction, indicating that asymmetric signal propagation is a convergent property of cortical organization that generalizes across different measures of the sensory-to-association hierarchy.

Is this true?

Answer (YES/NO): NO